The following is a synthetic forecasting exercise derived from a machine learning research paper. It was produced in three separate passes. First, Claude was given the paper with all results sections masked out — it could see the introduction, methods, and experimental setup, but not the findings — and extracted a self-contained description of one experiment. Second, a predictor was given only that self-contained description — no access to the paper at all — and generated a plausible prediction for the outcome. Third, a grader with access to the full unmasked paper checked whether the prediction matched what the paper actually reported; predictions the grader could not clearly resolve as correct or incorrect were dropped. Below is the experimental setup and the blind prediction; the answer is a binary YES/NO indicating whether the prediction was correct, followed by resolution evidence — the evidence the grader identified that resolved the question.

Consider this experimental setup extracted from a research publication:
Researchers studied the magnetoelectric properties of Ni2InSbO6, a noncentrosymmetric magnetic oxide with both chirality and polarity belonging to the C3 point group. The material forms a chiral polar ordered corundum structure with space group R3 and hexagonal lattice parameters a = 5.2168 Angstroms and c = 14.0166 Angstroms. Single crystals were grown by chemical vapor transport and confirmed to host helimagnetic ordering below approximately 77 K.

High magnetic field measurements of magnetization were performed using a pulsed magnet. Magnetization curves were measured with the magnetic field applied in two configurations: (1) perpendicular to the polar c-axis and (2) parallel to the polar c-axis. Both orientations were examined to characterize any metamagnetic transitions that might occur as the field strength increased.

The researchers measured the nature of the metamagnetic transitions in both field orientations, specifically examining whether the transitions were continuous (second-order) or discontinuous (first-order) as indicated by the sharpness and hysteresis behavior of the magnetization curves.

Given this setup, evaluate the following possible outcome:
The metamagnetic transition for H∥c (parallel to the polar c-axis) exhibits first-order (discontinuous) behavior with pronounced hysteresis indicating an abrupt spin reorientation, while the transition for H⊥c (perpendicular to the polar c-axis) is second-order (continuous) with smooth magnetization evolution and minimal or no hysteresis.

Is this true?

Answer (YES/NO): YES